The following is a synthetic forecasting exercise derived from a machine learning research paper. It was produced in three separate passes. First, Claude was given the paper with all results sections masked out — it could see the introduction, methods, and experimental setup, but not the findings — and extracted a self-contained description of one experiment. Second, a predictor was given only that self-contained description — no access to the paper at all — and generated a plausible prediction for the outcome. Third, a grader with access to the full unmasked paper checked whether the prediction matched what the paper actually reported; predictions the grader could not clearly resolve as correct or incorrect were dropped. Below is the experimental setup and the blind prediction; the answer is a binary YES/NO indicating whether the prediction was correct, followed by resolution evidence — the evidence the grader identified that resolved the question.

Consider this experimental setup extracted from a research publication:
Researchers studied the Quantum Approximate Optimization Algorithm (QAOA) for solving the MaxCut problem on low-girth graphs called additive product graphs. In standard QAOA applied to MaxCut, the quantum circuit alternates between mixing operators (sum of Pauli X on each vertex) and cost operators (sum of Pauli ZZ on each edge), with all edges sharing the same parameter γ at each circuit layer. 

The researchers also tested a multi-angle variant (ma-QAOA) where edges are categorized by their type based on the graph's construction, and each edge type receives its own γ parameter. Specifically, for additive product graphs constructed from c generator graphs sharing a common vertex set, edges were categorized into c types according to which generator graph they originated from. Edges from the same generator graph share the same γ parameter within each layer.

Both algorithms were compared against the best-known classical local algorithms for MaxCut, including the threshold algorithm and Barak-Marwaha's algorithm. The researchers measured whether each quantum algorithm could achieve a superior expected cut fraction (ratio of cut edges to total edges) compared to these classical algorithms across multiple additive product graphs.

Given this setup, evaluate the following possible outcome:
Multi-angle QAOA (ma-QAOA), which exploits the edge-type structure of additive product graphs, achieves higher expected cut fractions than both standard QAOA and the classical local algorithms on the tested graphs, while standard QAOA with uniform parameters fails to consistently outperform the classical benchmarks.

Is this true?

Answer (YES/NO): NO